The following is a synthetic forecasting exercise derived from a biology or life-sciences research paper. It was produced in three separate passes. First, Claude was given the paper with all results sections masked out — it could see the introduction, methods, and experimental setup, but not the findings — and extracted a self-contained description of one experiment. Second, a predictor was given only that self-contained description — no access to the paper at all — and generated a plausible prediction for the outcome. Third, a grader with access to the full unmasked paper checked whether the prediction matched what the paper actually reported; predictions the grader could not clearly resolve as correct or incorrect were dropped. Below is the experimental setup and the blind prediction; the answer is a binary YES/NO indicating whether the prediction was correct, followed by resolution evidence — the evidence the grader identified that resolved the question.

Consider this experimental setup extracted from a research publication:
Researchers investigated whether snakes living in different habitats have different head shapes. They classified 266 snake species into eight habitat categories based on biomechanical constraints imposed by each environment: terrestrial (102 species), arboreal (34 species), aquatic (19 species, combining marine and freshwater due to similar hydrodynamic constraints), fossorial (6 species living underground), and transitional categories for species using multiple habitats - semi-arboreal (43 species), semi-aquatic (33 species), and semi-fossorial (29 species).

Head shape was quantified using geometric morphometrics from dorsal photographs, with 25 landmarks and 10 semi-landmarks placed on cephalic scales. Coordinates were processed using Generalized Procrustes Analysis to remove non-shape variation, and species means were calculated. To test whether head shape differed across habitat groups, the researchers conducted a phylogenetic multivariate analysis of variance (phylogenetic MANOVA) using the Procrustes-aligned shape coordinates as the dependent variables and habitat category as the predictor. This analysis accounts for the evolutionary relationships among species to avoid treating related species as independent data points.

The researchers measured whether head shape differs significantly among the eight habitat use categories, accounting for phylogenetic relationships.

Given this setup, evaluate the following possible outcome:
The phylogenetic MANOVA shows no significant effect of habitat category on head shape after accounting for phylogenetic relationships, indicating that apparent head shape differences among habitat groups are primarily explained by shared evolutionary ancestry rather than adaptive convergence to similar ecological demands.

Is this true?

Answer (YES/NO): NO